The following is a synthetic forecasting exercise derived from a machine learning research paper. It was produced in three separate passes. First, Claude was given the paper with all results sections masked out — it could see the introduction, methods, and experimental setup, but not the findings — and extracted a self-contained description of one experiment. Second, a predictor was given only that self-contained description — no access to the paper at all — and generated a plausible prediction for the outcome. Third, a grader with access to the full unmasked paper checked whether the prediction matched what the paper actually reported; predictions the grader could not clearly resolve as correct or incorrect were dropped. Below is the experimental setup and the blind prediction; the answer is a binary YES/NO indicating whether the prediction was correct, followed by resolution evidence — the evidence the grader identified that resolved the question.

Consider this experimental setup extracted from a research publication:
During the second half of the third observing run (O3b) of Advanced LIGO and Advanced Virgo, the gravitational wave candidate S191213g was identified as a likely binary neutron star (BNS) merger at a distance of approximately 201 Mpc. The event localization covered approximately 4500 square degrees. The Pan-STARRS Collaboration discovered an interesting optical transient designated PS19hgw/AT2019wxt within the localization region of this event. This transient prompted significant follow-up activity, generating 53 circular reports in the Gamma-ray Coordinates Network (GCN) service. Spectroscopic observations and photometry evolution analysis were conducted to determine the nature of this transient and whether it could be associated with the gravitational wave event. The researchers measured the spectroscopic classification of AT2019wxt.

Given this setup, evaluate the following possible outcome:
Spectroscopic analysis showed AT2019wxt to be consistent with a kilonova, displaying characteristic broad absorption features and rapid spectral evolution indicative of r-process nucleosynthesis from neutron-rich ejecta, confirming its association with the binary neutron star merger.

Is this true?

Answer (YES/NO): NO